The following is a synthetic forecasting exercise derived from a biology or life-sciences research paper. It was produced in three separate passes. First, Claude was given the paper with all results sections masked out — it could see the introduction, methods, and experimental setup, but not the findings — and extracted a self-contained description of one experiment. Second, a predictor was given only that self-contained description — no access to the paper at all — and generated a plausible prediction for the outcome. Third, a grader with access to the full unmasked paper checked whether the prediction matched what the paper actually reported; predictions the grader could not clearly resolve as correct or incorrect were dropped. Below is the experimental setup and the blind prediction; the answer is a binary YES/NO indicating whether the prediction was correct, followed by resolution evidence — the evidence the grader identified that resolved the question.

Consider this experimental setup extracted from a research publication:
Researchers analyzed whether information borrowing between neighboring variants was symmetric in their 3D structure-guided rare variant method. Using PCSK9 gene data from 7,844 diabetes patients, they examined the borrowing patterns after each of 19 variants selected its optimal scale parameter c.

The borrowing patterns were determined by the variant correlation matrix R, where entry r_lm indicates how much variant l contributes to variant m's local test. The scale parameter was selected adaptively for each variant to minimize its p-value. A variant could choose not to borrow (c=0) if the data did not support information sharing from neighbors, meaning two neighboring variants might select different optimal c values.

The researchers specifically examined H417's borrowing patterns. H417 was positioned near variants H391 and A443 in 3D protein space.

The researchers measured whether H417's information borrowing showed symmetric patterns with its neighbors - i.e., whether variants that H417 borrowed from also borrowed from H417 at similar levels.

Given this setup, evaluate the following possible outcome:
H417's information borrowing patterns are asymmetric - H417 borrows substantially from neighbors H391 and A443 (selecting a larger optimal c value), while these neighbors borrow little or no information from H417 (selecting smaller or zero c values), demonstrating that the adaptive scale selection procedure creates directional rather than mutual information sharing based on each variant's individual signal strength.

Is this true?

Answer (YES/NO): NO